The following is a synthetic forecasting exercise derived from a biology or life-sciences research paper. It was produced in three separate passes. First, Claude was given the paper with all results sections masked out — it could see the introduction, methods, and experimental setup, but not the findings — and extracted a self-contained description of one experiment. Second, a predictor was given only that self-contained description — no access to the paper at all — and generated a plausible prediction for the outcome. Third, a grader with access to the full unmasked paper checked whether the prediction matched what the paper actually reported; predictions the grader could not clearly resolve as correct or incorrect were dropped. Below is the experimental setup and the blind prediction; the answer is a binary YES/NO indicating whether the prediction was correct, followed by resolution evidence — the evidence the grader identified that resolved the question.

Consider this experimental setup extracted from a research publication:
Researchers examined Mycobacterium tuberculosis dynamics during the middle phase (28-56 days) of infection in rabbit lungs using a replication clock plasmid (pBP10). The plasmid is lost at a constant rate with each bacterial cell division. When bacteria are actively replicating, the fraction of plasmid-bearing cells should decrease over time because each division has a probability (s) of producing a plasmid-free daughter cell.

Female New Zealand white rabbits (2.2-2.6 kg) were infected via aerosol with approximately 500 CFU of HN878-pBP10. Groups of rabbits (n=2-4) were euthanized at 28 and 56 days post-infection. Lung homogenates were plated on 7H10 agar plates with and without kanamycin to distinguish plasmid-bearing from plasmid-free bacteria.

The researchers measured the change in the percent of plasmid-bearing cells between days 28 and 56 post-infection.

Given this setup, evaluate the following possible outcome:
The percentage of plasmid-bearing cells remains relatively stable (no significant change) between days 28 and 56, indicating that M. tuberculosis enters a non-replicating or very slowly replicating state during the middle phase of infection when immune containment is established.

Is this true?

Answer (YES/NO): NO